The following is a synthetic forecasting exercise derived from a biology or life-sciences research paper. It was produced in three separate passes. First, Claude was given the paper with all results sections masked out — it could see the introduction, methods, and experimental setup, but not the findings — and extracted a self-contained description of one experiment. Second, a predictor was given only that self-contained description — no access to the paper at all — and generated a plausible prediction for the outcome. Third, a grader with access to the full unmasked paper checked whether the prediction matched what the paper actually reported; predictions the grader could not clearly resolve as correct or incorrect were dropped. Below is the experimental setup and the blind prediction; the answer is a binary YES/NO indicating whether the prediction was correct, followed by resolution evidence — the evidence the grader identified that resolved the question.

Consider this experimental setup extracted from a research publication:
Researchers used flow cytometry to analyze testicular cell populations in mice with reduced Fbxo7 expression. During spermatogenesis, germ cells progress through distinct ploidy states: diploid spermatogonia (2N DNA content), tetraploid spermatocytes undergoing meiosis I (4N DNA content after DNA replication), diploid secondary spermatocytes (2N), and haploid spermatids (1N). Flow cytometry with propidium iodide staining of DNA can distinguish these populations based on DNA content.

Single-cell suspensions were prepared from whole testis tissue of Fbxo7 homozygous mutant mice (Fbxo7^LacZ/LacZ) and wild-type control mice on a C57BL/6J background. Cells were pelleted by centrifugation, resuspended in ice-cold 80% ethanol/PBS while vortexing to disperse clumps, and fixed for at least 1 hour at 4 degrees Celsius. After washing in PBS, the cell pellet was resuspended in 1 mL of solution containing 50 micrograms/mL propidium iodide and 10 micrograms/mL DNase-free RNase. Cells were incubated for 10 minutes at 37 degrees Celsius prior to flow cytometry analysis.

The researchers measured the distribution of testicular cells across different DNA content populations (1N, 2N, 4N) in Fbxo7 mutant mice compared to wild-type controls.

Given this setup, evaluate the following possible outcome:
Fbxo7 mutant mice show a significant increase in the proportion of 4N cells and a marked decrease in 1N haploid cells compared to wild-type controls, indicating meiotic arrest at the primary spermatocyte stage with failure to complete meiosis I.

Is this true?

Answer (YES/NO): NO